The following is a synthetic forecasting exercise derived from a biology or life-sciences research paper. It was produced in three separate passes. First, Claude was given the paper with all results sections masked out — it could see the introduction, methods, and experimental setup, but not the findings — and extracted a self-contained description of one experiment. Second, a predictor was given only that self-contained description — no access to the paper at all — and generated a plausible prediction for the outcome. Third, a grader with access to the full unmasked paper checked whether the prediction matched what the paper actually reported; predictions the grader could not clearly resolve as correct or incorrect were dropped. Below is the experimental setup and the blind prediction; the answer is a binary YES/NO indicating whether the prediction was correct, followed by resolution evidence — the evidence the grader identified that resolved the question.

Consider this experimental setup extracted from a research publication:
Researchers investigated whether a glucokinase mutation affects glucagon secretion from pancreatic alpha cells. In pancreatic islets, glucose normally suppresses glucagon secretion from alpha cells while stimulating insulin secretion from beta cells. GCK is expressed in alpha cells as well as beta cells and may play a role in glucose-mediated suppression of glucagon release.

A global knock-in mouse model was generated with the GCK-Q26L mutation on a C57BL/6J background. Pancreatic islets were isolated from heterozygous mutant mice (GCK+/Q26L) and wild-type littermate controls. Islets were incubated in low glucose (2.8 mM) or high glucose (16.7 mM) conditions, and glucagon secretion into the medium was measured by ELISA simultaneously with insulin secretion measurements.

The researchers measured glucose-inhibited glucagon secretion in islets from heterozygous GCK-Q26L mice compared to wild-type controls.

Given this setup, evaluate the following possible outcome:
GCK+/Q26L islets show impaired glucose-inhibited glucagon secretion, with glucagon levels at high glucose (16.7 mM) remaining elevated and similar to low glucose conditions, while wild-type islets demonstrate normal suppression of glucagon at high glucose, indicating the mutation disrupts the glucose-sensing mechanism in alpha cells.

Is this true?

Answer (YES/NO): NO